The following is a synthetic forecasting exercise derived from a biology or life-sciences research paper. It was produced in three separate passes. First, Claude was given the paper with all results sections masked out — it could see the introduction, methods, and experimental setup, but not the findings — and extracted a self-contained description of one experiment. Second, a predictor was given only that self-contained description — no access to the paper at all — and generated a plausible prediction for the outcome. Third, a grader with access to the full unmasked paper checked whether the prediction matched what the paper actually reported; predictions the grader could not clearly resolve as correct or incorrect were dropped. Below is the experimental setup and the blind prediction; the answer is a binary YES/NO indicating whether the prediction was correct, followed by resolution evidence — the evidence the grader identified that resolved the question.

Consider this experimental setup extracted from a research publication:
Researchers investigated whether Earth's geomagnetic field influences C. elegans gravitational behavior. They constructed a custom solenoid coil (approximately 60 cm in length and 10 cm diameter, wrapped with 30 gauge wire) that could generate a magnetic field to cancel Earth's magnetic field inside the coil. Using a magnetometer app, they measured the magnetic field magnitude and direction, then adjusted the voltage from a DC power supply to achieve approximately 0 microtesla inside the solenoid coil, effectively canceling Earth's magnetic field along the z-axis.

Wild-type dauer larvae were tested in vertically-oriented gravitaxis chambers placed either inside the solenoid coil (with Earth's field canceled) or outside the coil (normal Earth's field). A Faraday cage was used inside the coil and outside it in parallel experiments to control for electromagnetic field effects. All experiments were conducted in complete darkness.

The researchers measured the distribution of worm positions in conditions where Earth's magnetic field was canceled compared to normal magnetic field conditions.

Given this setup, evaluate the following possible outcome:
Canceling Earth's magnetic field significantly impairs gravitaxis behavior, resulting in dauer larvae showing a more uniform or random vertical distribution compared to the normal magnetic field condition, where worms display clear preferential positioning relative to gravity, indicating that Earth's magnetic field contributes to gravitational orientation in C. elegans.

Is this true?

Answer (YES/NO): NO